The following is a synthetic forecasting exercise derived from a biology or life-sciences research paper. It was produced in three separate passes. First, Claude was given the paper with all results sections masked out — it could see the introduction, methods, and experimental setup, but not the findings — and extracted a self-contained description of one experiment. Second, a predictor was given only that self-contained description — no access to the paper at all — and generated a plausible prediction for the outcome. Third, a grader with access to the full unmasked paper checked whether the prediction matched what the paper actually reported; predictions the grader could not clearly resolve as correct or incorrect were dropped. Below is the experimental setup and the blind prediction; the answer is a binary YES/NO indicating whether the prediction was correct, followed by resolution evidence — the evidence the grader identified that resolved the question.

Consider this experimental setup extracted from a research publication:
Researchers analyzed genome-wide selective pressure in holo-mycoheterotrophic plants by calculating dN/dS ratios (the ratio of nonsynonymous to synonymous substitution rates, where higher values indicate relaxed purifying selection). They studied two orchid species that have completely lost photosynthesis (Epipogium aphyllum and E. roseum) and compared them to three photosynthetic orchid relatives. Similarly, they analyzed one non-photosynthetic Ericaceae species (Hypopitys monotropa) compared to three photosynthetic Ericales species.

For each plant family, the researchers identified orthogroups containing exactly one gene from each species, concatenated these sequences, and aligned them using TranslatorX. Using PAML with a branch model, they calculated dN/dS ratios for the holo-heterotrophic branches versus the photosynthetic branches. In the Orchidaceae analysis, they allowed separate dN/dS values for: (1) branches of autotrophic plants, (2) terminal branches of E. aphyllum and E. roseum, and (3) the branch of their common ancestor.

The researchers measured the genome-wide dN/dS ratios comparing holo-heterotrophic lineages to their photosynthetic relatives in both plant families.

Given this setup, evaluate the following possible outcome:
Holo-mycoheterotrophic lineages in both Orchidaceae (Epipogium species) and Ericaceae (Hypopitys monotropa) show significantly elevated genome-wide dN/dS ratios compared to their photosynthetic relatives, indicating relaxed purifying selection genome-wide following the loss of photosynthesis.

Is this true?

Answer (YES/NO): NO